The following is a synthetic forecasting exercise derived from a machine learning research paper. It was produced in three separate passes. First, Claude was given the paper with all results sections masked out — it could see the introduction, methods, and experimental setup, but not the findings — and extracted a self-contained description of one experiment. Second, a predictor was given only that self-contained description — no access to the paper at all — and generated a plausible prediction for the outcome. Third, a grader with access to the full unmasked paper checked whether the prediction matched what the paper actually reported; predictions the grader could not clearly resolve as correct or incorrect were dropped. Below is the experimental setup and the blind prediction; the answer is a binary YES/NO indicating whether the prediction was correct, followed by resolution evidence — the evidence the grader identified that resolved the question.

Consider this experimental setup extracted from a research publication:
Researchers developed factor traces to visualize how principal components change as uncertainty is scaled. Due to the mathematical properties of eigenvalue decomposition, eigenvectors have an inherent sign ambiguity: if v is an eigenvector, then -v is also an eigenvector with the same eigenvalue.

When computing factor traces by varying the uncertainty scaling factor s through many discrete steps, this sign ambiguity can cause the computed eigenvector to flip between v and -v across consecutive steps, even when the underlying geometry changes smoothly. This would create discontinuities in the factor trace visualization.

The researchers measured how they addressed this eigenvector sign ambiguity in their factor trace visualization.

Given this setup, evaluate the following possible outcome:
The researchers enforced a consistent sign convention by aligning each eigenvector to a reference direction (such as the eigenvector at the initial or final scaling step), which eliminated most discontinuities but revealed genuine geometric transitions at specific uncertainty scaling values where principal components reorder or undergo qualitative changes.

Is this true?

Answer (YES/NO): NO